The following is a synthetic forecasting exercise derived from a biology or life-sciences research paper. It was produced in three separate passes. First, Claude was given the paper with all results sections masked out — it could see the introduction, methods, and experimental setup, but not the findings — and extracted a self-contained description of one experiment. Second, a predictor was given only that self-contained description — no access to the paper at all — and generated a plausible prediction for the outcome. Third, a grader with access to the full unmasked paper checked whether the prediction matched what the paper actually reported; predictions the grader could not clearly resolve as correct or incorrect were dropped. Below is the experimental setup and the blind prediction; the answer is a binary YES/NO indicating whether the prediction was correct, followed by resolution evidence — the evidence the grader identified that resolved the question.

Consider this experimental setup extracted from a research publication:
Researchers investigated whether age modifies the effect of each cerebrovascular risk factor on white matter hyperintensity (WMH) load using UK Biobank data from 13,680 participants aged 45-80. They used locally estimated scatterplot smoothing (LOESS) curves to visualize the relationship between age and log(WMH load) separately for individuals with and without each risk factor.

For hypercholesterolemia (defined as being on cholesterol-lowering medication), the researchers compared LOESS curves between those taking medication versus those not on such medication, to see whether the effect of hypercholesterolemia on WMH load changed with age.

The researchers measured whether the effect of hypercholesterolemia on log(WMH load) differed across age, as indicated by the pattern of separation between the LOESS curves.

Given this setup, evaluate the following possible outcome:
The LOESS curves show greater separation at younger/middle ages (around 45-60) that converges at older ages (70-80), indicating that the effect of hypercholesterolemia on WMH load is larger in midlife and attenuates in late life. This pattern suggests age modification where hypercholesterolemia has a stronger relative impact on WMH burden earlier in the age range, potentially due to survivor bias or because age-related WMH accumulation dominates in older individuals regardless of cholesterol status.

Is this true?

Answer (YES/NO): YES